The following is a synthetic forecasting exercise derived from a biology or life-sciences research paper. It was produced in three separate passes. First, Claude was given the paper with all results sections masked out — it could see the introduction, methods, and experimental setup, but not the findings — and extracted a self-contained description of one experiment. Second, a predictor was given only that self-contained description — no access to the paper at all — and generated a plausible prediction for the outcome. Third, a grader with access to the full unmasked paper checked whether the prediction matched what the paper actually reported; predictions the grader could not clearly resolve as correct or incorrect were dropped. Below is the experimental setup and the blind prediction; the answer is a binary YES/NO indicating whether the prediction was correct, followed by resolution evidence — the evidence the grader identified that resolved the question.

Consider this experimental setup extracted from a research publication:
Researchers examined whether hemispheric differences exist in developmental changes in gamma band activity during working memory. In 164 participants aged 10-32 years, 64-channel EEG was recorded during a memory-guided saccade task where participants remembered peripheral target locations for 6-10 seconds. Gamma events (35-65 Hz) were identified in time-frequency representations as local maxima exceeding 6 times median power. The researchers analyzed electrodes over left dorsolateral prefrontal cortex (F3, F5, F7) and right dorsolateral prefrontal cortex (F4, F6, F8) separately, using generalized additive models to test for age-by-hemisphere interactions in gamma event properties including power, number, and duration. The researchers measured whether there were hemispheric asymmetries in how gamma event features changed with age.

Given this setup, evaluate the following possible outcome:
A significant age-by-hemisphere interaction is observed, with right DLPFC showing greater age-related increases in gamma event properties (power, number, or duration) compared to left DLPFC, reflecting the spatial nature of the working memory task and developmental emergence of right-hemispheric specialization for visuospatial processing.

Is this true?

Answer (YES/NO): NO